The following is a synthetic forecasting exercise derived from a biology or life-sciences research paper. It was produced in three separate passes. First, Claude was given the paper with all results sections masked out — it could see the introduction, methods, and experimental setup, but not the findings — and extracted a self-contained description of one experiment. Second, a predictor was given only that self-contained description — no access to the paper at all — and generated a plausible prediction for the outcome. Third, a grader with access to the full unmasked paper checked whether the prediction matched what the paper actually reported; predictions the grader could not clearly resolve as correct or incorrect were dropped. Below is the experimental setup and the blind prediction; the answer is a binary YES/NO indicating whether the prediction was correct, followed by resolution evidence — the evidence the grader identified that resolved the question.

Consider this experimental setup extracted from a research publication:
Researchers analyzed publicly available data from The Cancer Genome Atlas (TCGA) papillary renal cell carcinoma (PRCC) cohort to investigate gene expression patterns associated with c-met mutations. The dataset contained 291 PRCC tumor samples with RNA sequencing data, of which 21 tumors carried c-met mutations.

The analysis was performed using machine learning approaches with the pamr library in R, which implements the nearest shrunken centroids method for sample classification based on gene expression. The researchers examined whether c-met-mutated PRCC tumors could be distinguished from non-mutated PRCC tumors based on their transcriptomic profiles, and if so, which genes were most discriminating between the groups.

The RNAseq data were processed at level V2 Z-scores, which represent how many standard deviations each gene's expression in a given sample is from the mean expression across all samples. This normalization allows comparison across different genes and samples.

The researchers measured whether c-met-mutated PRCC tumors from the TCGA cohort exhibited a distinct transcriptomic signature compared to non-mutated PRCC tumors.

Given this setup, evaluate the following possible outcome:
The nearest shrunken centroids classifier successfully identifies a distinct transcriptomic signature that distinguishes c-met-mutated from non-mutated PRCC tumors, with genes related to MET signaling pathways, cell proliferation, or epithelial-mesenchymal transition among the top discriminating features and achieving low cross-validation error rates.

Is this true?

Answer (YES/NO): NO